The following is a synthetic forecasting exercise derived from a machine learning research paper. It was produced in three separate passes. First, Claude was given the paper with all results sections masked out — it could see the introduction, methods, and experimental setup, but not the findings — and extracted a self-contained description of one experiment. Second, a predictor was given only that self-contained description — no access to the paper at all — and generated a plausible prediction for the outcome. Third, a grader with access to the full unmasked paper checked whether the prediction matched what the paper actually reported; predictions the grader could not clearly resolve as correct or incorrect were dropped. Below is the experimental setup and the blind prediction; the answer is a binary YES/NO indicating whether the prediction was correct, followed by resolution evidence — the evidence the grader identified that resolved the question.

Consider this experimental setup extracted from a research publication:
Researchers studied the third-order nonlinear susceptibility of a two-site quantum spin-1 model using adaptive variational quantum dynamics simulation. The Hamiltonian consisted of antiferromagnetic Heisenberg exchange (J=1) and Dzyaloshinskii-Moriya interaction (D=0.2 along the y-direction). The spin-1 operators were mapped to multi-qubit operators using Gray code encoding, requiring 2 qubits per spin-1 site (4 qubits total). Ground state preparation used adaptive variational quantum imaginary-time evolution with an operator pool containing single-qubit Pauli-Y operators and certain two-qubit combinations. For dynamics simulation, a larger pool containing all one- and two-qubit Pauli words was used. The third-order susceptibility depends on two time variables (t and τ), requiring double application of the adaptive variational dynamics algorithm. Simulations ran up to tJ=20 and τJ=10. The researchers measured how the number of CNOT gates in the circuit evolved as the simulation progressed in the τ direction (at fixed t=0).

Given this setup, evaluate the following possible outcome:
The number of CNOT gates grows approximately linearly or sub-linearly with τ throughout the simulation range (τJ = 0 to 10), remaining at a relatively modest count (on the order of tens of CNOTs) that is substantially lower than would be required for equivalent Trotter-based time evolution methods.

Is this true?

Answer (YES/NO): NO